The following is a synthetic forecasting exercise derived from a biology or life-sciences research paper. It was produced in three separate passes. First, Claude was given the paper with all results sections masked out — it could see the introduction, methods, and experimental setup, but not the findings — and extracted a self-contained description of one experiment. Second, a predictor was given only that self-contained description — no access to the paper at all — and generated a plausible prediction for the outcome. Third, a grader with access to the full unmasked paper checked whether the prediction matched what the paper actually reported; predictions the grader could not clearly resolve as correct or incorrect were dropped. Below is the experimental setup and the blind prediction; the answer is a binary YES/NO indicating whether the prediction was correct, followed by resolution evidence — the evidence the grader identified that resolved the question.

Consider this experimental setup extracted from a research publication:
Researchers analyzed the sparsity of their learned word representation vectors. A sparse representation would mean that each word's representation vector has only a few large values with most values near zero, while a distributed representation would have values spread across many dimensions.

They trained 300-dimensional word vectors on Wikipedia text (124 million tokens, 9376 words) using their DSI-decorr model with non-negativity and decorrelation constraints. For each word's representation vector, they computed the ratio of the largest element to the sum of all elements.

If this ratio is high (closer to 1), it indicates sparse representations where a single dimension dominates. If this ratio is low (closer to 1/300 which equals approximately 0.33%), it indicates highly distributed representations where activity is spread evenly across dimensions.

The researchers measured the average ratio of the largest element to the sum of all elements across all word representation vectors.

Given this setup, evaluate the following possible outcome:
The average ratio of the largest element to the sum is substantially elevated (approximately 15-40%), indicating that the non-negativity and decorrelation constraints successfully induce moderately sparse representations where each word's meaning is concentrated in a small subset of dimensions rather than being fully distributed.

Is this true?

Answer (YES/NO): NO